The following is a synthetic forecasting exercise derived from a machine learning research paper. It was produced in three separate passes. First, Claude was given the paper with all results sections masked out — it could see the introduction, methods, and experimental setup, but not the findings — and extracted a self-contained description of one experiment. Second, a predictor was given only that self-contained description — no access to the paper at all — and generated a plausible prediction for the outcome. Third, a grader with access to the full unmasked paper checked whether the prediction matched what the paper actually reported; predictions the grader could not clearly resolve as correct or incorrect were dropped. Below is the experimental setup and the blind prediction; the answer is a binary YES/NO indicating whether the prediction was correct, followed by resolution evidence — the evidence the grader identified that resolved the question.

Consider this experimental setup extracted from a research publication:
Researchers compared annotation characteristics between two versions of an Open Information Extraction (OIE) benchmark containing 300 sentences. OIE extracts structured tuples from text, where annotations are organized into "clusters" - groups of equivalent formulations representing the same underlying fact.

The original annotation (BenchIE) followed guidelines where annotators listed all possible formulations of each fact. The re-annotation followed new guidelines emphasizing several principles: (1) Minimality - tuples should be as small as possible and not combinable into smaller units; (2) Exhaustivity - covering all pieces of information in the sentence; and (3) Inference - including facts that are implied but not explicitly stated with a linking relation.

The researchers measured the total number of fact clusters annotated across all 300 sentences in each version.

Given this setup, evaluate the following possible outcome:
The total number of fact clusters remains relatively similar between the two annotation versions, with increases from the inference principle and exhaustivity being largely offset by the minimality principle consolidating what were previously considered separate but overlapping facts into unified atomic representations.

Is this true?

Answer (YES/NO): NO